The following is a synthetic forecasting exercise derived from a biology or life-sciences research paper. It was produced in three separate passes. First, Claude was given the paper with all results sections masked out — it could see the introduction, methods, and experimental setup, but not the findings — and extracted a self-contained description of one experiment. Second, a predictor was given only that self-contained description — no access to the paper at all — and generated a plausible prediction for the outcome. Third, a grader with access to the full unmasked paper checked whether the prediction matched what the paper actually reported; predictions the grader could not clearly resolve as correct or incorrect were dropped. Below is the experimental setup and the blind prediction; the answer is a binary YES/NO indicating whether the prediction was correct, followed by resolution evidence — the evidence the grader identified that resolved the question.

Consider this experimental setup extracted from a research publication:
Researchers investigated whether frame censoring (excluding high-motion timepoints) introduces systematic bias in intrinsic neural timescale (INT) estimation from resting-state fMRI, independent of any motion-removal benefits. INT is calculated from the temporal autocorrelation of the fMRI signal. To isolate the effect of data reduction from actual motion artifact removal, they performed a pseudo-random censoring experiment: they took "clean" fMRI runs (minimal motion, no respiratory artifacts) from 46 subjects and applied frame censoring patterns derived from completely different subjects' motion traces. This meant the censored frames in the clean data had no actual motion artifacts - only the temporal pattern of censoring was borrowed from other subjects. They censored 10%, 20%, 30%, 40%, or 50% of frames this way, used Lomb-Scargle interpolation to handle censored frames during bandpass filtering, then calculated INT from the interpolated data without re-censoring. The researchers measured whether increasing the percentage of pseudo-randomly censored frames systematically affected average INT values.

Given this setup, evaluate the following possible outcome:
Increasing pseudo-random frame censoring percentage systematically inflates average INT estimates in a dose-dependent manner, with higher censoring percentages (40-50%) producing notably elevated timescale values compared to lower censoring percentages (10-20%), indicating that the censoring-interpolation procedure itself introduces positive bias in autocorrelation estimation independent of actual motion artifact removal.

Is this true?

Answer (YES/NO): NO